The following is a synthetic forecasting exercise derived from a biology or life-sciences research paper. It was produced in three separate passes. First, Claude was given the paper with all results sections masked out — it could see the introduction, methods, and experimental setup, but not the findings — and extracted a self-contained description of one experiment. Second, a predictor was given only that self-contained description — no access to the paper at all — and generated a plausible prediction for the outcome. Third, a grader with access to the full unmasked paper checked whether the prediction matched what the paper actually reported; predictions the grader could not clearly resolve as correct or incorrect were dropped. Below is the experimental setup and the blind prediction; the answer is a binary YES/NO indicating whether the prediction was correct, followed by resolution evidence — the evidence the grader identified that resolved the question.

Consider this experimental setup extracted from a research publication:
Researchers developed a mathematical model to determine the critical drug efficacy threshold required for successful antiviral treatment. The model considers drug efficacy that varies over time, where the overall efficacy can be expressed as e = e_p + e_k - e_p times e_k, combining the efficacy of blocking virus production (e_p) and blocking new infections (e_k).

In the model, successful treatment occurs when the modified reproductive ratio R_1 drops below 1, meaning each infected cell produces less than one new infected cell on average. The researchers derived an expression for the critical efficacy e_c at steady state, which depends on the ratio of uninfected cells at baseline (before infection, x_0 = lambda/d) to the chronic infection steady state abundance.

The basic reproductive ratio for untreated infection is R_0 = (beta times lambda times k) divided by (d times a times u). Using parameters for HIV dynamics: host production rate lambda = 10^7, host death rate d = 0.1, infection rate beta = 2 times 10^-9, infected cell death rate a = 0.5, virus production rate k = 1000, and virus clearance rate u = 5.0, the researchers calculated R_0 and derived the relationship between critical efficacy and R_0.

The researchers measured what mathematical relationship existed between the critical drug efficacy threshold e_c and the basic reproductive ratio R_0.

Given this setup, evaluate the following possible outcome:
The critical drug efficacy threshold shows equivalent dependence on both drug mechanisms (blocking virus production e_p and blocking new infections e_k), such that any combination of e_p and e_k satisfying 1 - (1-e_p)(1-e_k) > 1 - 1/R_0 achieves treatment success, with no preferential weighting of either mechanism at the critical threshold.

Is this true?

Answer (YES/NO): YES